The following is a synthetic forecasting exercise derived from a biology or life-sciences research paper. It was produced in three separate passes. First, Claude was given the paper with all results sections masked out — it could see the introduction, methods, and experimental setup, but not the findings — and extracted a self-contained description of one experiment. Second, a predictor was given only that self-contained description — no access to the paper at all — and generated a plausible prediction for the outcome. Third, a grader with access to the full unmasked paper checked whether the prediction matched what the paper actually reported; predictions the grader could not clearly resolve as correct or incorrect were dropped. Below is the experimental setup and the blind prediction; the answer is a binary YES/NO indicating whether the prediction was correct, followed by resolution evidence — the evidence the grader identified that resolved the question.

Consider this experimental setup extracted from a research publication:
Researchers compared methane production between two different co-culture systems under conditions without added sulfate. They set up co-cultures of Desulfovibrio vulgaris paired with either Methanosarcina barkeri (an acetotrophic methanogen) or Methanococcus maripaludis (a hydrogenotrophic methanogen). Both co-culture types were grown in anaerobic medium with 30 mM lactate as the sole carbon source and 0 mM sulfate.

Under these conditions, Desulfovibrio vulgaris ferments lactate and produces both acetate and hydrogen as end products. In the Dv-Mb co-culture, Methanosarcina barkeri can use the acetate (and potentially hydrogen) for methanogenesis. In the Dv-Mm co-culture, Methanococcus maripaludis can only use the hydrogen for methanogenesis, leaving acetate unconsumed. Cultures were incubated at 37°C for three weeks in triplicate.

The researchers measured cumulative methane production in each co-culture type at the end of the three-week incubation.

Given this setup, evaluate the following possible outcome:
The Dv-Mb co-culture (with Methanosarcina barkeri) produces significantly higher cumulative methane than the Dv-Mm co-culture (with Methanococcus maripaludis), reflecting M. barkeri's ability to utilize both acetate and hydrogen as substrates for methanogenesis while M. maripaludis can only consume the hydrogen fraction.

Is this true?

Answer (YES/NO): NO